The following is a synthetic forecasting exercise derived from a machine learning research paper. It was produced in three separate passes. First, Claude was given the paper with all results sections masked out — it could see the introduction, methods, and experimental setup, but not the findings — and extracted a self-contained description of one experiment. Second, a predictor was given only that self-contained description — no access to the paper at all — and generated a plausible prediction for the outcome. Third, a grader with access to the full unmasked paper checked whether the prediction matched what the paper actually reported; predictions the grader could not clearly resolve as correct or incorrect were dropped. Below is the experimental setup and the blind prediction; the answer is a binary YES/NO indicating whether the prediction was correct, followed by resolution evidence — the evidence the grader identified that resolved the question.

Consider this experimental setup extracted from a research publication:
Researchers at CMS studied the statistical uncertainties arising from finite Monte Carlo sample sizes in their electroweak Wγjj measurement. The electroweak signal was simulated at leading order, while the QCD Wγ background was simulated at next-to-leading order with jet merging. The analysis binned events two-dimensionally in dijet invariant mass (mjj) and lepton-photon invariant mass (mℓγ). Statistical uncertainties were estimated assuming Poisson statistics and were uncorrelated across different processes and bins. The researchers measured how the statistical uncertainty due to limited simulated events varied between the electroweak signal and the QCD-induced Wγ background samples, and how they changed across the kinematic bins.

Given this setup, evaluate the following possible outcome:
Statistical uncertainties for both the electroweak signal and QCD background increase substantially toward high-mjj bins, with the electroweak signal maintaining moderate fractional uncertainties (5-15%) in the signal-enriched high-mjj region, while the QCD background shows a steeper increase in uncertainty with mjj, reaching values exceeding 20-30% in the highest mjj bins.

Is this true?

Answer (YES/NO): NO